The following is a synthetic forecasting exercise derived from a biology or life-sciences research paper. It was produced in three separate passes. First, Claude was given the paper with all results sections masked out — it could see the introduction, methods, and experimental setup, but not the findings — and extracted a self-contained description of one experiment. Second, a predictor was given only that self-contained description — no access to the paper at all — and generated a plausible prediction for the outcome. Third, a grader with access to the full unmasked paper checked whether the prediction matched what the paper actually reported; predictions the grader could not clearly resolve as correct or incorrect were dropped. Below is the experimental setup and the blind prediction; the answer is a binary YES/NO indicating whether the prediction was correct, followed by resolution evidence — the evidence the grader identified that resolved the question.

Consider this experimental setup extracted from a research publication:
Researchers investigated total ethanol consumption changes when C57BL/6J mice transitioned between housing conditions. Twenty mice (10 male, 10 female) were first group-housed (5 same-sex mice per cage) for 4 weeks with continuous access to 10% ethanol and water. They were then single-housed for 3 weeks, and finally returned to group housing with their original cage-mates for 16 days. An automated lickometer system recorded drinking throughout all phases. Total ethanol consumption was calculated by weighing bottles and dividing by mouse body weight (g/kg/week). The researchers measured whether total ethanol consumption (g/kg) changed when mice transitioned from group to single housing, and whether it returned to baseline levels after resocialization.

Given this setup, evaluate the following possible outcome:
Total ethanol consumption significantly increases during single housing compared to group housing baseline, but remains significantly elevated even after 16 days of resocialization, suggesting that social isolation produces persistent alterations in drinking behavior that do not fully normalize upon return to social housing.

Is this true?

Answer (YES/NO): NO